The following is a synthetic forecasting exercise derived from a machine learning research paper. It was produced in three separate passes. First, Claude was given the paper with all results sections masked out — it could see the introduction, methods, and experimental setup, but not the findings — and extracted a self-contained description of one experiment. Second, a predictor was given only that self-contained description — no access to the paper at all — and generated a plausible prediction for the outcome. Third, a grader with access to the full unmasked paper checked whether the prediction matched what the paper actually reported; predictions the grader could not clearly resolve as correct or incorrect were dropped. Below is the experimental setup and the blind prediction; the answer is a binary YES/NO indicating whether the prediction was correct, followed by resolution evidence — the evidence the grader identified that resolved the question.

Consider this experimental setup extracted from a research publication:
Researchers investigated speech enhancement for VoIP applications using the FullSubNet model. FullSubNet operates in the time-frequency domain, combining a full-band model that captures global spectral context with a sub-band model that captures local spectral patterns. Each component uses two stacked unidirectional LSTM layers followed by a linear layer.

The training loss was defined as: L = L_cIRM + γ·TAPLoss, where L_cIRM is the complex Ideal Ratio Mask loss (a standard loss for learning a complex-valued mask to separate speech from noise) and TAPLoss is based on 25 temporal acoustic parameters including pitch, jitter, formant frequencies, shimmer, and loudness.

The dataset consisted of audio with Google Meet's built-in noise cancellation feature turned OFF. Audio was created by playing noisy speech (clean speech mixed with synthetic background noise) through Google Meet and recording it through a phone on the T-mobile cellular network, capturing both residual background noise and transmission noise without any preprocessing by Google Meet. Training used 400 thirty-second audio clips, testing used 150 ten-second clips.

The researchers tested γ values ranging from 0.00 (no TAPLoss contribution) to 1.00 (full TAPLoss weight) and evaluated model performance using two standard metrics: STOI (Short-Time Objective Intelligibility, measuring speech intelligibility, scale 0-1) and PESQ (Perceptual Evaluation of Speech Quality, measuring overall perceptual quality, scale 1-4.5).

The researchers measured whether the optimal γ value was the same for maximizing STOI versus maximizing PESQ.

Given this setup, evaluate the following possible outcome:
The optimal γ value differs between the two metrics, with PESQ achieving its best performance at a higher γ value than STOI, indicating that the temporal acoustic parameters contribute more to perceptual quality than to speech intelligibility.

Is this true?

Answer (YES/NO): NO